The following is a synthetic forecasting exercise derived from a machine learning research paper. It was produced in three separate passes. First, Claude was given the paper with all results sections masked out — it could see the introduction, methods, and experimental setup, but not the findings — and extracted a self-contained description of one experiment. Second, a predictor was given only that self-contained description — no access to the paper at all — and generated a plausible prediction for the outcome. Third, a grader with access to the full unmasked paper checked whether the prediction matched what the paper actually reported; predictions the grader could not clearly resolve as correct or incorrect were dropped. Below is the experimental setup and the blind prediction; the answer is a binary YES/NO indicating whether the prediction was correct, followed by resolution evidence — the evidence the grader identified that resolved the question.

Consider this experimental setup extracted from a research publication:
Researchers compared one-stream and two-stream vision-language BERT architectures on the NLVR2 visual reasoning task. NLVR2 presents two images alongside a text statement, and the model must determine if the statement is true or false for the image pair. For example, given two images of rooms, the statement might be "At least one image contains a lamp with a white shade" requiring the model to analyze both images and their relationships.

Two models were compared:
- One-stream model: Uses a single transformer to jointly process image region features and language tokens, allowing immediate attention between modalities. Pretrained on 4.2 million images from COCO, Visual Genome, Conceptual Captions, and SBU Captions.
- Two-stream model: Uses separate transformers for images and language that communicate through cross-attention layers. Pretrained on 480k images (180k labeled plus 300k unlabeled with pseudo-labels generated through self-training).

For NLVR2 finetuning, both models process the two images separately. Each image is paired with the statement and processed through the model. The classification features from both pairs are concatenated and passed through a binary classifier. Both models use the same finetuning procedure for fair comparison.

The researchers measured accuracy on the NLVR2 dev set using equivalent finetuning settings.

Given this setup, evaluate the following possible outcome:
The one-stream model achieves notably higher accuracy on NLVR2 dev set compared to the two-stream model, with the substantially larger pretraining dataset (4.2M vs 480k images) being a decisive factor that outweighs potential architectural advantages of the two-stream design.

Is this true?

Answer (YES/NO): NO